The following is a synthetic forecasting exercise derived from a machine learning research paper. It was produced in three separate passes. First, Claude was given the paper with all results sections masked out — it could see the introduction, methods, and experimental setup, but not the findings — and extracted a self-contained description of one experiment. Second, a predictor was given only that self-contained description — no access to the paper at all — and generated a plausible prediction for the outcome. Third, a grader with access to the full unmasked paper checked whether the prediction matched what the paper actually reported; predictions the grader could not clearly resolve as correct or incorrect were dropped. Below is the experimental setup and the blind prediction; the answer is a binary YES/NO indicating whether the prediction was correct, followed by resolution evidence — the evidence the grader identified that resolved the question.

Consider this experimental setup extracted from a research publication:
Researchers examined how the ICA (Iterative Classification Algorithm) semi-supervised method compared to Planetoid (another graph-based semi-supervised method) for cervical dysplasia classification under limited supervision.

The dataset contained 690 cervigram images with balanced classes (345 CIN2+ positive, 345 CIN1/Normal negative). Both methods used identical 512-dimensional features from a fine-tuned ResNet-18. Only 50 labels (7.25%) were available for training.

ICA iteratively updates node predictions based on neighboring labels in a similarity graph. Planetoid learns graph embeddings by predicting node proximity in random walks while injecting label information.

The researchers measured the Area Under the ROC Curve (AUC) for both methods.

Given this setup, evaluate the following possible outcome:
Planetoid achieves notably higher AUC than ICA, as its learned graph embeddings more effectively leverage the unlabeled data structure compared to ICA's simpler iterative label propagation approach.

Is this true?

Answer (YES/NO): YES